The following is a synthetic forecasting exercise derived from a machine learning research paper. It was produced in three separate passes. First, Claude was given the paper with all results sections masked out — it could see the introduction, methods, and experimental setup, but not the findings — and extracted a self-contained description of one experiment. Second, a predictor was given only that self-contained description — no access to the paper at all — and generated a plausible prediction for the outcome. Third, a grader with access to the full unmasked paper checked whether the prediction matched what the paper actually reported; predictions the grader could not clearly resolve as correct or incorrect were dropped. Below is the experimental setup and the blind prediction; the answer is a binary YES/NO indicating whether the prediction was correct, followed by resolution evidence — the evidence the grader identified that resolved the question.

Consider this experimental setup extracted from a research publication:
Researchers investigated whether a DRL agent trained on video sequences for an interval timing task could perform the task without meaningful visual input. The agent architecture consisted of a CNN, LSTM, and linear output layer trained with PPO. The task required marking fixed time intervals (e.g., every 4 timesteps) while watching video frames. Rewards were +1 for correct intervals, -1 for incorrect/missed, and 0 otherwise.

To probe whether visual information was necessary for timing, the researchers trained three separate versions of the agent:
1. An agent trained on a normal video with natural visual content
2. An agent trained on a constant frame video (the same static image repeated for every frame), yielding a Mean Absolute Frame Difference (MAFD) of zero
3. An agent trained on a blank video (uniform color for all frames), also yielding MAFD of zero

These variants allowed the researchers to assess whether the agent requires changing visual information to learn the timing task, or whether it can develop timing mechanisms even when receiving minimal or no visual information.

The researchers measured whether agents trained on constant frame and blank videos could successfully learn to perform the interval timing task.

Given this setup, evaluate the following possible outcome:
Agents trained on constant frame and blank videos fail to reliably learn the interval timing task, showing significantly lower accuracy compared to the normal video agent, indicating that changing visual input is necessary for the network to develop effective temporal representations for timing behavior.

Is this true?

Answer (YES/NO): YES